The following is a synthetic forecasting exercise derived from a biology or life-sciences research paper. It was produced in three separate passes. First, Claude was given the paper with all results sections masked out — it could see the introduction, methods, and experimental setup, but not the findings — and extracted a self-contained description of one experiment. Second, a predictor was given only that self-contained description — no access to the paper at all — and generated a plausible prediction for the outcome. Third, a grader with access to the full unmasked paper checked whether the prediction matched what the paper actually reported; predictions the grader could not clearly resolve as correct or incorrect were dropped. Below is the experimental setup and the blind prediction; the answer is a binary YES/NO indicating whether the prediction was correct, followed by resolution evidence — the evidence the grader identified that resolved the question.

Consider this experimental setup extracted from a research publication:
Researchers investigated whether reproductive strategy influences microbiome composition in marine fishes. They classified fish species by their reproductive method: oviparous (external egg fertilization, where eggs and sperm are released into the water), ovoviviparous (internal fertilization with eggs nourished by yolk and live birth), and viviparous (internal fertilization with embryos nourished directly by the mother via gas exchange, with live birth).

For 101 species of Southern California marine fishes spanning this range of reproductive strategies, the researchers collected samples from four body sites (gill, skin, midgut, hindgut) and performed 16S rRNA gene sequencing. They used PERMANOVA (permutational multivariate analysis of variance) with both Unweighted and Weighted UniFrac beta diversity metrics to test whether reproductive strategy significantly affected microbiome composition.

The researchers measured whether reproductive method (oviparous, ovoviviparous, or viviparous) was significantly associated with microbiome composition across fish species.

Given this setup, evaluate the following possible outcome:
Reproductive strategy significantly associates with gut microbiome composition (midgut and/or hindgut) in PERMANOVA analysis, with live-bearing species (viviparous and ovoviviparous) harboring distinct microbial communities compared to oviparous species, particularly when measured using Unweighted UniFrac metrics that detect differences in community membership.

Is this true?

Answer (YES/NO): NO